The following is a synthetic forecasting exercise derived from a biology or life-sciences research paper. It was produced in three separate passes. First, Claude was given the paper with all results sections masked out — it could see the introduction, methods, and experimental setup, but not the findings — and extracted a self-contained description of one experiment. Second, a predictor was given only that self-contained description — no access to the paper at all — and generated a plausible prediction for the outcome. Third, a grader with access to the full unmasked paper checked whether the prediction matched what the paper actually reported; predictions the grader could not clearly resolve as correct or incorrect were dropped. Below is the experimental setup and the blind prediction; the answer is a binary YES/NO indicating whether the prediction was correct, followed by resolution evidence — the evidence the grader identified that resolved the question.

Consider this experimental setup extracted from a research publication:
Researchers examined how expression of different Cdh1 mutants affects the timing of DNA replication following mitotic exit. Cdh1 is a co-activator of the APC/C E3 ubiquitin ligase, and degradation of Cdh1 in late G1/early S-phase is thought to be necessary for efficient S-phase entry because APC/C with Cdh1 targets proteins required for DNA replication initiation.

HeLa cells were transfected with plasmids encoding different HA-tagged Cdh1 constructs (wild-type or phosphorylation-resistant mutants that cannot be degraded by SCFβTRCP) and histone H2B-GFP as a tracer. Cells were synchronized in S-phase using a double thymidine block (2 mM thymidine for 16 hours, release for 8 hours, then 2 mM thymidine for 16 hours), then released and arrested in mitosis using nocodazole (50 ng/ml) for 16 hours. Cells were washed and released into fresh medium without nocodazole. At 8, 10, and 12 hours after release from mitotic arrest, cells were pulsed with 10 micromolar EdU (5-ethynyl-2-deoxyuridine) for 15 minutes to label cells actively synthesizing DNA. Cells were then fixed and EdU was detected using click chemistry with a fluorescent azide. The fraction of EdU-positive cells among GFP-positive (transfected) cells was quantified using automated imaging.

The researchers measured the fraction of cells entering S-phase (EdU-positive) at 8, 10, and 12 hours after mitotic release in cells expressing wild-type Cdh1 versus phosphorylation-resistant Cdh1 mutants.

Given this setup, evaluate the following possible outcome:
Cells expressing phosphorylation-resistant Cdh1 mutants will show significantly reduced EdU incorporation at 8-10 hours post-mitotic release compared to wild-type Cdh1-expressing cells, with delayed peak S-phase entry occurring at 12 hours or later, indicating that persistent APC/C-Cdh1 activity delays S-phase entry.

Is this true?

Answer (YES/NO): YES